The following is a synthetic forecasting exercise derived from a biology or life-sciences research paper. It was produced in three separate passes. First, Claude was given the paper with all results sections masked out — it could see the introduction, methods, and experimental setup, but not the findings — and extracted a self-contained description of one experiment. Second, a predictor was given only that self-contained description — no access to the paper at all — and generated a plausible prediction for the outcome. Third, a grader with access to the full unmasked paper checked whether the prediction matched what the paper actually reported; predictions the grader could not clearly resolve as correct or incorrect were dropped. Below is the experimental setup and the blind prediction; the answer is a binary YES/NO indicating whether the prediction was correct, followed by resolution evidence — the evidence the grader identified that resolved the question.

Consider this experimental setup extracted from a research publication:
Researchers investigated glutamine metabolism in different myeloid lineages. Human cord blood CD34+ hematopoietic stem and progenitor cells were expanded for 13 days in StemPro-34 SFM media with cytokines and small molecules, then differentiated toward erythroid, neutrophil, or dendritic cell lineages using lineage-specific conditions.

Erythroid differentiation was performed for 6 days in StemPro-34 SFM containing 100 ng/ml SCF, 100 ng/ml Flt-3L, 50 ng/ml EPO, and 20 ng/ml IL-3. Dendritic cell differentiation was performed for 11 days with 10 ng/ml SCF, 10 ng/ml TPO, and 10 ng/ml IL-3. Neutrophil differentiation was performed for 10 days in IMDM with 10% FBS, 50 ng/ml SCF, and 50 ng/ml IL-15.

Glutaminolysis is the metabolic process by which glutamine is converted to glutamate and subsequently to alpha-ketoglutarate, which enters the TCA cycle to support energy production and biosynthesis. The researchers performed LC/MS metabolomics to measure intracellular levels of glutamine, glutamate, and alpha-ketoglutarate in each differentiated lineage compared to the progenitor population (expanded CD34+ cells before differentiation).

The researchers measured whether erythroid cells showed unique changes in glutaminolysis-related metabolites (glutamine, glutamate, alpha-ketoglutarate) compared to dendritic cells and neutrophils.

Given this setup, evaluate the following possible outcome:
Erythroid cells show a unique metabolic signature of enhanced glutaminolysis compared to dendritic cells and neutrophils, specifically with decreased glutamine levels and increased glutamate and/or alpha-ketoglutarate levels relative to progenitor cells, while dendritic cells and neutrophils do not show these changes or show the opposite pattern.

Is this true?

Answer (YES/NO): NO